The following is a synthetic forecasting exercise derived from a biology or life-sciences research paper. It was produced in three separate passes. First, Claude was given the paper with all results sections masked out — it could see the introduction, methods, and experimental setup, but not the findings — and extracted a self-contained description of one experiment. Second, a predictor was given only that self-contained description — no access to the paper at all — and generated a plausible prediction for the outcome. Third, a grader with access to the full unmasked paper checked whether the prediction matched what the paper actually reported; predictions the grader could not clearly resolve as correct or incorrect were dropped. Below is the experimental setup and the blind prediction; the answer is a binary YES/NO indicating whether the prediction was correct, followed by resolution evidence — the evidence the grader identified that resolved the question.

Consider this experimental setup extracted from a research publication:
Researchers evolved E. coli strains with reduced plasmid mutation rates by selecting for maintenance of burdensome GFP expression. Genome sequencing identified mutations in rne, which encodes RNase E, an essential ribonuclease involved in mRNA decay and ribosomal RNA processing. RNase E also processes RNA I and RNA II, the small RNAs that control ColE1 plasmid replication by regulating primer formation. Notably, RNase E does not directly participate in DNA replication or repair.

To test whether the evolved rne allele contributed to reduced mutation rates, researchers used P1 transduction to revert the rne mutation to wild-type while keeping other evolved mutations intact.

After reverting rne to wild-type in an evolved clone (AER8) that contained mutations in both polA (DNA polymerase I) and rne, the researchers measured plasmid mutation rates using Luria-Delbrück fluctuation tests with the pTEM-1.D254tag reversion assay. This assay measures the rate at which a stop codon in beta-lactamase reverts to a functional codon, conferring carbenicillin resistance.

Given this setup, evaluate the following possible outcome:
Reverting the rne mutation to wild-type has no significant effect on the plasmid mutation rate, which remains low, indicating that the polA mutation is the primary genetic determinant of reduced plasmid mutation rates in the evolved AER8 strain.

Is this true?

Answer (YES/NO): NO